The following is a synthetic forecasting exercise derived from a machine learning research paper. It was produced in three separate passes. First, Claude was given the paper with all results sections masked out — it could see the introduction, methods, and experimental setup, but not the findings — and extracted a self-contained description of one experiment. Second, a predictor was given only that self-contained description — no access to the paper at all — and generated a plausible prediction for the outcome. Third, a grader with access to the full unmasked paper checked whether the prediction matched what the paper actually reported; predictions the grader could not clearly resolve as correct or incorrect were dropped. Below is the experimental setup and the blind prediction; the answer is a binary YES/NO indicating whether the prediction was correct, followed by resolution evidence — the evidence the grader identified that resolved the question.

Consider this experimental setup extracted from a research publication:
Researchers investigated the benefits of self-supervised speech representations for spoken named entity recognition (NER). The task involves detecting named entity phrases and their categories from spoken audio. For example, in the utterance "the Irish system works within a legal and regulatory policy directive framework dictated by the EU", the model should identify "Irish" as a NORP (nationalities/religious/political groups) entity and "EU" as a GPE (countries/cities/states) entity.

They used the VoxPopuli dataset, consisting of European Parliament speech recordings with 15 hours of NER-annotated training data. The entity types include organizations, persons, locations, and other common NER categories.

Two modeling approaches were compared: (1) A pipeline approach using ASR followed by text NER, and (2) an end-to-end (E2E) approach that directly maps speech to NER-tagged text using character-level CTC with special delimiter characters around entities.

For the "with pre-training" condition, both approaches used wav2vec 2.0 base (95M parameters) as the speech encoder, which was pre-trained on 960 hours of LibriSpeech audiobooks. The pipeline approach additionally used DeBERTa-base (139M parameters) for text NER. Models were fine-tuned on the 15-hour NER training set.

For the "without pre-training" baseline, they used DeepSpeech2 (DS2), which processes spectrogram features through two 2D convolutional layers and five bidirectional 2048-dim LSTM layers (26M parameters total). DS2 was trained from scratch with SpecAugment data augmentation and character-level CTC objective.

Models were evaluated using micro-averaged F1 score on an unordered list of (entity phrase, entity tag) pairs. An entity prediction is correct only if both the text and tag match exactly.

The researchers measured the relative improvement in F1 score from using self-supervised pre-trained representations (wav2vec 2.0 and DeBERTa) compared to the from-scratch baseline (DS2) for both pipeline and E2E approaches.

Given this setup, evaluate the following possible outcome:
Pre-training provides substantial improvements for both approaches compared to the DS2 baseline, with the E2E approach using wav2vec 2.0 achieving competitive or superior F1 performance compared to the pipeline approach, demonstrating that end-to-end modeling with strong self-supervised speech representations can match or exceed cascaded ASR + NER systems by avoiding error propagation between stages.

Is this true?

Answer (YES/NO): NO